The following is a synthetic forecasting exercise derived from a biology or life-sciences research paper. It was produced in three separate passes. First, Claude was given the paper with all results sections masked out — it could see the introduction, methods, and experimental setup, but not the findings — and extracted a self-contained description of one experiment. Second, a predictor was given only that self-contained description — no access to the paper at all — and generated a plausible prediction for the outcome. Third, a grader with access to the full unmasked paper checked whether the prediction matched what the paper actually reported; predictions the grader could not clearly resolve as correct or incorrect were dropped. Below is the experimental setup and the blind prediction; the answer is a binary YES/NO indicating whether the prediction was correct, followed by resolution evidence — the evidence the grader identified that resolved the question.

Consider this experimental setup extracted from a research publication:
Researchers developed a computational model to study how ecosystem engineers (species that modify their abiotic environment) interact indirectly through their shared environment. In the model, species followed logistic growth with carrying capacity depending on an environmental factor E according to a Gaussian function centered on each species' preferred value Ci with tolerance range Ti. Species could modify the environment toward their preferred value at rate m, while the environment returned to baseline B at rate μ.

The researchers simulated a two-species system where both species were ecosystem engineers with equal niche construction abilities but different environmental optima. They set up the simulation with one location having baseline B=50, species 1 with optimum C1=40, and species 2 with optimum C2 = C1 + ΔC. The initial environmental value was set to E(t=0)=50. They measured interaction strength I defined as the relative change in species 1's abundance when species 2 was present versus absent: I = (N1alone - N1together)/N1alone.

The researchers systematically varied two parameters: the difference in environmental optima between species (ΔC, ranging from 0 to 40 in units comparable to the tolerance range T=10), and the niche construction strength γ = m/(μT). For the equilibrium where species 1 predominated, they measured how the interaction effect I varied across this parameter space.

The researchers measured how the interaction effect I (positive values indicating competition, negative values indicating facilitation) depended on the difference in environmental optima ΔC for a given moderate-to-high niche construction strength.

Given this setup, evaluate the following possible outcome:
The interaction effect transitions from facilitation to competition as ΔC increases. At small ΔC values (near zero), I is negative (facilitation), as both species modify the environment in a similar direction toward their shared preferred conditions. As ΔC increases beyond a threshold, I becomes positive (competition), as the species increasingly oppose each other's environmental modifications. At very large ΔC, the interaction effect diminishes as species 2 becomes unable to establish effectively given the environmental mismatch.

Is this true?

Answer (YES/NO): YES